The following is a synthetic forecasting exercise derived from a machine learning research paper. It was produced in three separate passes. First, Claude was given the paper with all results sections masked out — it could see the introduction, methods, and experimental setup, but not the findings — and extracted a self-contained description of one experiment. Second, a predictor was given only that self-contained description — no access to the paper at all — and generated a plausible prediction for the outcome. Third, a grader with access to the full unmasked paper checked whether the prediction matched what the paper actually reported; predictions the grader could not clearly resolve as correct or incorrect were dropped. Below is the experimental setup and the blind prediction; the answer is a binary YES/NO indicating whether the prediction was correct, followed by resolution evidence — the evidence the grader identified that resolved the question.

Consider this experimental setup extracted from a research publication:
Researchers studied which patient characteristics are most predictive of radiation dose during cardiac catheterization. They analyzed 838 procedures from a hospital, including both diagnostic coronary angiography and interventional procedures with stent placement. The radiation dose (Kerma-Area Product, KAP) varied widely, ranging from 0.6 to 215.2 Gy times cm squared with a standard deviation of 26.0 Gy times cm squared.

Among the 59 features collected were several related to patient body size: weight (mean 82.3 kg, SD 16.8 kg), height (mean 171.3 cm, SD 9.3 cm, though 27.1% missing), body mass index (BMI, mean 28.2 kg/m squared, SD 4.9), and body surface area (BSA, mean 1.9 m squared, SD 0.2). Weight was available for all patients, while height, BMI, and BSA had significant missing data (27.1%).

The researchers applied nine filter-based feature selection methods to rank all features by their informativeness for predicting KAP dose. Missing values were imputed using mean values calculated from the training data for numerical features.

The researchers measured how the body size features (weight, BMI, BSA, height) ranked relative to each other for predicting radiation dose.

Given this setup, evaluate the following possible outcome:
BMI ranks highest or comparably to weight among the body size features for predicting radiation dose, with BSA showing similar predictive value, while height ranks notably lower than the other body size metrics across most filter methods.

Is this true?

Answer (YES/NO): NO